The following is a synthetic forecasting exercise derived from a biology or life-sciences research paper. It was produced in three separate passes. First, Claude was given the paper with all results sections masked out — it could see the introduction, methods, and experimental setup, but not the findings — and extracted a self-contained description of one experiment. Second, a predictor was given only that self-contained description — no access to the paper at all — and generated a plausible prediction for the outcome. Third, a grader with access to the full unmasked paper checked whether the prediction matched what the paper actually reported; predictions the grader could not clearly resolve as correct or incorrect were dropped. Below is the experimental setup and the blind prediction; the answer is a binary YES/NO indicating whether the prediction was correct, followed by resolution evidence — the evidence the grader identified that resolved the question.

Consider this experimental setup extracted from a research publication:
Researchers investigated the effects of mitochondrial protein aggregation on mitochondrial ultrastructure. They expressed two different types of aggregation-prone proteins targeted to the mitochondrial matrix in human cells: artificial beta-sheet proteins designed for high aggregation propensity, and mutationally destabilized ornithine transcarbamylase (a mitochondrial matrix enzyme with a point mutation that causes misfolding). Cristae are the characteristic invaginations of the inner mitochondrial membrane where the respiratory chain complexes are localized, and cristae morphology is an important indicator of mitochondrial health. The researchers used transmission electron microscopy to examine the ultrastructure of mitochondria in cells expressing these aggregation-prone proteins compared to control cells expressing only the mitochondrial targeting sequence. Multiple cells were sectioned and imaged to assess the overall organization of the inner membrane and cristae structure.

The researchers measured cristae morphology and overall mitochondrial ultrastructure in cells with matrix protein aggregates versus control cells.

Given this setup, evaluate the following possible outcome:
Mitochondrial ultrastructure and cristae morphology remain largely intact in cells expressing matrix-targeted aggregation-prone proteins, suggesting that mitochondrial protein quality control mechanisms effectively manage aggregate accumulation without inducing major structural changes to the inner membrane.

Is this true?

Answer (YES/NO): NO